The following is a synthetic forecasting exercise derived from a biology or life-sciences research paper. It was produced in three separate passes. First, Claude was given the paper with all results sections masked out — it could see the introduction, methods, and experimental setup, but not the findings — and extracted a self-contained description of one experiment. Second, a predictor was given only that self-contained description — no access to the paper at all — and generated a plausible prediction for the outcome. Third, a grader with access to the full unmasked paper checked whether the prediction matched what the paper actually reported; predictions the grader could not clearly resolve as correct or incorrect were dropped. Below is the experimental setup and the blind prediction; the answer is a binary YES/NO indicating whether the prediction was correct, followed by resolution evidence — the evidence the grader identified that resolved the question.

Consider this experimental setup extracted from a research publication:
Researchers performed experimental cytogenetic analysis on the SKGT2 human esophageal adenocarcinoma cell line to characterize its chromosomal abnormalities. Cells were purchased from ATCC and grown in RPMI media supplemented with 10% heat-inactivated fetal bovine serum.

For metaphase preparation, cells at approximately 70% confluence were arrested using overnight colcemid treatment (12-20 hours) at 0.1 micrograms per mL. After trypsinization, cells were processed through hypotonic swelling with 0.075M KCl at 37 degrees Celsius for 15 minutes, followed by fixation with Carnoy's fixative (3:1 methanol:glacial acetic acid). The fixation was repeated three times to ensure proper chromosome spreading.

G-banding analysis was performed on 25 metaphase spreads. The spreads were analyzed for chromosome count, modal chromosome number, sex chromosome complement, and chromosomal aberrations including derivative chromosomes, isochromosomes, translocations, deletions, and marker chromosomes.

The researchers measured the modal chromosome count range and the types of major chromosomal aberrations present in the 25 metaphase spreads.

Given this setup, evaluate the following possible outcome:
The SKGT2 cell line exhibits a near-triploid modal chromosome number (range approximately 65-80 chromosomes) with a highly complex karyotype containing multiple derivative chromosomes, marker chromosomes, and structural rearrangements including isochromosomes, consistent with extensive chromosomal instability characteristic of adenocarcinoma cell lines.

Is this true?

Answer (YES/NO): NO